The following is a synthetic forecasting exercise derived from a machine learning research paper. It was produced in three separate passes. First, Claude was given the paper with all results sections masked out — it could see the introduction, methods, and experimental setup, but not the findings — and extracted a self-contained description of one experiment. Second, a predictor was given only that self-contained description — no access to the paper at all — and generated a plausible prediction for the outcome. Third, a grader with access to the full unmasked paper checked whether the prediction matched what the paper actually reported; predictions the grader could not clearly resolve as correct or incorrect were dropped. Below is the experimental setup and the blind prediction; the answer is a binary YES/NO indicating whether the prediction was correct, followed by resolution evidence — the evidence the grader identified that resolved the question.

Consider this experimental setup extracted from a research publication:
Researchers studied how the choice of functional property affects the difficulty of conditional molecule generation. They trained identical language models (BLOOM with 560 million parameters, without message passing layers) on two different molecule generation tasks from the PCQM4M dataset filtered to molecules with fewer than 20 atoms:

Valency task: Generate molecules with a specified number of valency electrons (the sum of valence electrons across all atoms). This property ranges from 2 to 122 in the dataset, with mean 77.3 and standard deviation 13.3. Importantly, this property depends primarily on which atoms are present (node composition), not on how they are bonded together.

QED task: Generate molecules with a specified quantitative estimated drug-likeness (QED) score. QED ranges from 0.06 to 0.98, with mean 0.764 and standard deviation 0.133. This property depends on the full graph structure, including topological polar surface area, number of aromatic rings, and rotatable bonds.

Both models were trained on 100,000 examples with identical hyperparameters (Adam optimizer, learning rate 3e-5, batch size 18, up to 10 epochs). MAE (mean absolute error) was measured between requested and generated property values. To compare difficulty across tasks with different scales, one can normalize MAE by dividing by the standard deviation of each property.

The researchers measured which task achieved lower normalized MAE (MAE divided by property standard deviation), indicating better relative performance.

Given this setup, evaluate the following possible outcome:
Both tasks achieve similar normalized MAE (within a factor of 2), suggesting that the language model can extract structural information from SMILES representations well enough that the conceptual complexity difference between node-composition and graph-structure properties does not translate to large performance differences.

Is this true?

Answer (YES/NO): NO